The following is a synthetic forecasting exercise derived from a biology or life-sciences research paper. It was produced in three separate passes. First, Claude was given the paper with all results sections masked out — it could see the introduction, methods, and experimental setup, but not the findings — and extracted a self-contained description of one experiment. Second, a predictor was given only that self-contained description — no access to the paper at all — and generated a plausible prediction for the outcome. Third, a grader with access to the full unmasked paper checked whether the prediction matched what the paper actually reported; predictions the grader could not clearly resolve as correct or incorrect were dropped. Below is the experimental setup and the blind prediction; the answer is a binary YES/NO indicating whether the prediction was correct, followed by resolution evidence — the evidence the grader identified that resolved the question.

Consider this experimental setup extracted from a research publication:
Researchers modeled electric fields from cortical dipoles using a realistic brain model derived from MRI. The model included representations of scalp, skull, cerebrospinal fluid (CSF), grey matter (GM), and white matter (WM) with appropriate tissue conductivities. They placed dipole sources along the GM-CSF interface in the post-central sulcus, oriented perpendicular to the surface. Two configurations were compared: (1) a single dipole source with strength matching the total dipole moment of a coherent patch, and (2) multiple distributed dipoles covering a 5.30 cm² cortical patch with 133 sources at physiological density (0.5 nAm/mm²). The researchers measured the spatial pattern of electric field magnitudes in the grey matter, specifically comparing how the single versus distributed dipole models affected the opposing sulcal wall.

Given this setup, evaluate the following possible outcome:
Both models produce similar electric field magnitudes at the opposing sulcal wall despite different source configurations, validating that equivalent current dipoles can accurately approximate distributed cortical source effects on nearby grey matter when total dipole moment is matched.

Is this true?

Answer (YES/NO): NO